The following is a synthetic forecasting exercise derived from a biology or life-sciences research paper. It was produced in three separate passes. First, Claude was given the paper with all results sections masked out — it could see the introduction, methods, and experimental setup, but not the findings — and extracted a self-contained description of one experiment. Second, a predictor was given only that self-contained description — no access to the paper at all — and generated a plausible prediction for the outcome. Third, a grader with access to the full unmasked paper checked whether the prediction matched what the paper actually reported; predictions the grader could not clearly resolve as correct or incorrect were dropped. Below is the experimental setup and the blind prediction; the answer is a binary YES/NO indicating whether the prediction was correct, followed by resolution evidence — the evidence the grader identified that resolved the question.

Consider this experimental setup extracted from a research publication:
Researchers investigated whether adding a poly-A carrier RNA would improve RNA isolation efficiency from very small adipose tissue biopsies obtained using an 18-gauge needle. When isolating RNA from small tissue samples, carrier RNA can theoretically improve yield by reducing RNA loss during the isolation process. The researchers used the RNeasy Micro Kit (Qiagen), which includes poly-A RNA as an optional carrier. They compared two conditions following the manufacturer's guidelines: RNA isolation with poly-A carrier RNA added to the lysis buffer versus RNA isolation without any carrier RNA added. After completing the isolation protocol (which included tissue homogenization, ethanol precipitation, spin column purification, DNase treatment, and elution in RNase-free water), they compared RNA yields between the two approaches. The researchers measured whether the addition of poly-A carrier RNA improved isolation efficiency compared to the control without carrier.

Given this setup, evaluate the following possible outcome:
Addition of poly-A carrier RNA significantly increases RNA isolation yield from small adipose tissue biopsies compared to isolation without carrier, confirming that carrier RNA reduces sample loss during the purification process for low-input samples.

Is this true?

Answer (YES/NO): NO